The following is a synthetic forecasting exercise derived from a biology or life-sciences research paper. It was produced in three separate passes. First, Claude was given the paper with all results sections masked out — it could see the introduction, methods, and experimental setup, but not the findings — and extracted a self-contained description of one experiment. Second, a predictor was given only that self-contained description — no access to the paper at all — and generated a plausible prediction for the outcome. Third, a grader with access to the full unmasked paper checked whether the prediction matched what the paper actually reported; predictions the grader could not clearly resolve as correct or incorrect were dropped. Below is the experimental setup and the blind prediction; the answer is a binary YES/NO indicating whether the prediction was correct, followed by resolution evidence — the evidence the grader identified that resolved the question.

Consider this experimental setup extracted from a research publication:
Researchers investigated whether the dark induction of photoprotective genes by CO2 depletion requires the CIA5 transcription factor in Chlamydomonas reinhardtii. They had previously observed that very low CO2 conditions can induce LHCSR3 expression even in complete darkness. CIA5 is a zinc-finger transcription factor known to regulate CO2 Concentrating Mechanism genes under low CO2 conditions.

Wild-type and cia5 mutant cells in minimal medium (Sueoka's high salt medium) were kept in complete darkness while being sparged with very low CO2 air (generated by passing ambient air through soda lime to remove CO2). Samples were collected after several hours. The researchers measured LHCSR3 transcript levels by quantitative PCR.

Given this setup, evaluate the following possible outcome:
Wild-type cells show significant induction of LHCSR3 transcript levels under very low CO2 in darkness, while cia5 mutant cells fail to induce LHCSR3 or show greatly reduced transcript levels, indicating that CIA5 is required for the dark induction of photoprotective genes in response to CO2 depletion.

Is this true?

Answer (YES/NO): YES